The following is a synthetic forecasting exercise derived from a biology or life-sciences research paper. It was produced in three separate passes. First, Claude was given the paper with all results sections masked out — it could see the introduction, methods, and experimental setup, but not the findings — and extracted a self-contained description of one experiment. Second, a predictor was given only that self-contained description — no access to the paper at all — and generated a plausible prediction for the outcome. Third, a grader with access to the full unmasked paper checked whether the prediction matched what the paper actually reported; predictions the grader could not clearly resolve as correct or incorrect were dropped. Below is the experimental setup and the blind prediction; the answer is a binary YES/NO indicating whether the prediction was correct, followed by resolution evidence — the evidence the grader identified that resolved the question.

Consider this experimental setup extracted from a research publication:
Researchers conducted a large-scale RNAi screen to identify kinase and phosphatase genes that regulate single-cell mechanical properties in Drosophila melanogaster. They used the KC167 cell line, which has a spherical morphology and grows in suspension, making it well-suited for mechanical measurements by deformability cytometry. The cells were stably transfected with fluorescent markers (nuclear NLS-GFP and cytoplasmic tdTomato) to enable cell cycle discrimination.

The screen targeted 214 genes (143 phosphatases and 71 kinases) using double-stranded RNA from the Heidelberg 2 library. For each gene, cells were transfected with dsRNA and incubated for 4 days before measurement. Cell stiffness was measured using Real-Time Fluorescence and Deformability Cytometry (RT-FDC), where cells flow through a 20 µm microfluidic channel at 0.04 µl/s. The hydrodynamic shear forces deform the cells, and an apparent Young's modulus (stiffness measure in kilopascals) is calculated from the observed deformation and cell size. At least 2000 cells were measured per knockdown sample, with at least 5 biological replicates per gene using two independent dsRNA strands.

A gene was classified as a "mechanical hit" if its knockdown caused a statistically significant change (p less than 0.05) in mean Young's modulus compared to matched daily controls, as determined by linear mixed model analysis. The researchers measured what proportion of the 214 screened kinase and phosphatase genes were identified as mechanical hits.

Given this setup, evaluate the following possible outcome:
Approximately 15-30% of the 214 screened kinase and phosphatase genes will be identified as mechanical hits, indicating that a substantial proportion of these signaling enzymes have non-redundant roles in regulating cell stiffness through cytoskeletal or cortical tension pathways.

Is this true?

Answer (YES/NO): NO